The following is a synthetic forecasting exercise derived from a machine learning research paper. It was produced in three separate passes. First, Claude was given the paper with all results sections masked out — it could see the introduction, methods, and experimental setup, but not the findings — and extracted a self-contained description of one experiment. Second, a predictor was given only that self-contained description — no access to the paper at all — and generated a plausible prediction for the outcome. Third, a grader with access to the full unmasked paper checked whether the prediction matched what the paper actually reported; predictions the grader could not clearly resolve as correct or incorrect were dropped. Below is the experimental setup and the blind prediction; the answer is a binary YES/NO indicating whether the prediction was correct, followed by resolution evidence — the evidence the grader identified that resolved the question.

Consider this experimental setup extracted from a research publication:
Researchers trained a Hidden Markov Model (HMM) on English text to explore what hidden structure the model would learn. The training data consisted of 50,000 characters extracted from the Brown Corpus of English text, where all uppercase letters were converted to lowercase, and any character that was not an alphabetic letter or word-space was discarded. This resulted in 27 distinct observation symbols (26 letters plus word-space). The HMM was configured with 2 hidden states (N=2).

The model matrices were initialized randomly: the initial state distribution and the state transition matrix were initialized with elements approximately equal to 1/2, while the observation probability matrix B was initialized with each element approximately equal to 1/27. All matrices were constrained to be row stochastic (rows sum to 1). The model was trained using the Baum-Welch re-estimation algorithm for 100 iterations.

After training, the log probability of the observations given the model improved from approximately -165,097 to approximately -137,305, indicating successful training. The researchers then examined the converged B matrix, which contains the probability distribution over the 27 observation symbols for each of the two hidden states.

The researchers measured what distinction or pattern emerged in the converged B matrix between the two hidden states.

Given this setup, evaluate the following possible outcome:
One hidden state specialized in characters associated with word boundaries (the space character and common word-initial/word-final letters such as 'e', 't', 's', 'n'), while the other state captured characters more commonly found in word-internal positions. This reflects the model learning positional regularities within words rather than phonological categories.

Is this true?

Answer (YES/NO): NO